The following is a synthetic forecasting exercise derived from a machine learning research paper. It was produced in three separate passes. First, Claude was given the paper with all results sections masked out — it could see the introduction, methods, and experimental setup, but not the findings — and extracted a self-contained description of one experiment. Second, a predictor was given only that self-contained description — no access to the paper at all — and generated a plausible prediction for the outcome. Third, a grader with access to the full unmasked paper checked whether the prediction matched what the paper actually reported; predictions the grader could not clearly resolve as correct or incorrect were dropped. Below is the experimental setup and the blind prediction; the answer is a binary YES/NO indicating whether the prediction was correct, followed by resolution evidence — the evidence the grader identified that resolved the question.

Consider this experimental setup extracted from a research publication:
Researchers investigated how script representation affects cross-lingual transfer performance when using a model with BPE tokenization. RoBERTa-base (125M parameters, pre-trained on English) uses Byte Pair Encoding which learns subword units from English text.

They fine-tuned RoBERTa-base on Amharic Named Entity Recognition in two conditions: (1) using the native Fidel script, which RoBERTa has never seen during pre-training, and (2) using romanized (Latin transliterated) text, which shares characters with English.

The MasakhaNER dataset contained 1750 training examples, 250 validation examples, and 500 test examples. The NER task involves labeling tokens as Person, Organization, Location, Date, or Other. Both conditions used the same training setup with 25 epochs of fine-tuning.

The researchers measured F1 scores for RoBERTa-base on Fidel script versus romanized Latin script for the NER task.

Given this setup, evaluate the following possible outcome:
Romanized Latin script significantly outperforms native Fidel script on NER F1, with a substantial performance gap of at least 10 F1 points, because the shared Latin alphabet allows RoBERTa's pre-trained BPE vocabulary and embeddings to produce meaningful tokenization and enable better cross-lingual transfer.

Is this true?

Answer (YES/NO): NO